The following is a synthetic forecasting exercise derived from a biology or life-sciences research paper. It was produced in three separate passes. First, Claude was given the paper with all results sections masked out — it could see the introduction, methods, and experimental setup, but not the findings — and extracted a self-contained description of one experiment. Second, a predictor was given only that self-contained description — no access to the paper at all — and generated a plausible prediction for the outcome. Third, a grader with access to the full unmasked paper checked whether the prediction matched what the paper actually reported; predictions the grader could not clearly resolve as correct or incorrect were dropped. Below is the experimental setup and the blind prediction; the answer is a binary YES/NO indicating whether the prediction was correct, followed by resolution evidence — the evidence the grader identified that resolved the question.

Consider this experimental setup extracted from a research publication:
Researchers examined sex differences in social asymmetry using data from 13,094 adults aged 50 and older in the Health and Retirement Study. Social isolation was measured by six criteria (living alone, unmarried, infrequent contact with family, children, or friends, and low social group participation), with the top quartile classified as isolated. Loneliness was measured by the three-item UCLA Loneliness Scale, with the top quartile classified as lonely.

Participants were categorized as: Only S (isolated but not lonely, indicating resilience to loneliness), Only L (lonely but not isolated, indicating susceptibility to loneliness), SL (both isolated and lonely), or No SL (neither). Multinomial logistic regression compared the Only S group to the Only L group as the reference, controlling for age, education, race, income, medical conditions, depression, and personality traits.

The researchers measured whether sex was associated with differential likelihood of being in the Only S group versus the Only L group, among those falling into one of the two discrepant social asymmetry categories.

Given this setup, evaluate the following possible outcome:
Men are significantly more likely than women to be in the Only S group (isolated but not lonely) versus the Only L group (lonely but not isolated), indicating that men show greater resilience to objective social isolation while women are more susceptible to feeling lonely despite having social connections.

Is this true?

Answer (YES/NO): NO